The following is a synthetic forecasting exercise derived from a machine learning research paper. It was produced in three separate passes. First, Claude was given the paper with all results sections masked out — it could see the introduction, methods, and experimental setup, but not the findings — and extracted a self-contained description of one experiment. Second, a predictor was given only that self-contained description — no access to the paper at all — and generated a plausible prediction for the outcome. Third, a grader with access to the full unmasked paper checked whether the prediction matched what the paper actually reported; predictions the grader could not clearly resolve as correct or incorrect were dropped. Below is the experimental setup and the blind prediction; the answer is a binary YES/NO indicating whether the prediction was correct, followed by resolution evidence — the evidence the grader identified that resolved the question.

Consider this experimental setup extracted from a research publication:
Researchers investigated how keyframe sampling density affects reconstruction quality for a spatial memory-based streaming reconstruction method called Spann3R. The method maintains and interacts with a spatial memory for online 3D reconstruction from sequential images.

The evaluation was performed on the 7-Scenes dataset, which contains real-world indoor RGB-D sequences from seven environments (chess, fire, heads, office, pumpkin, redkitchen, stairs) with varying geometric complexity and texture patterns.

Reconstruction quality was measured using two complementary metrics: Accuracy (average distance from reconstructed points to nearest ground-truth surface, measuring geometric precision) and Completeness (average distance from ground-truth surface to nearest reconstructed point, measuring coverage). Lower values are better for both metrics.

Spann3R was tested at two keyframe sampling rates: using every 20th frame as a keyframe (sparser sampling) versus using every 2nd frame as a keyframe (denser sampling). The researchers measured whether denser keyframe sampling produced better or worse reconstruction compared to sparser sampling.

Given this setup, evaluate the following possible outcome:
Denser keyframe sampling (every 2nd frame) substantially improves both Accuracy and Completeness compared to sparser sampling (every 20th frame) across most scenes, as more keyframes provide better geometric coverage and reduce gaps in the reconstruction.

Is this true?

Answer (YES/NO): NO